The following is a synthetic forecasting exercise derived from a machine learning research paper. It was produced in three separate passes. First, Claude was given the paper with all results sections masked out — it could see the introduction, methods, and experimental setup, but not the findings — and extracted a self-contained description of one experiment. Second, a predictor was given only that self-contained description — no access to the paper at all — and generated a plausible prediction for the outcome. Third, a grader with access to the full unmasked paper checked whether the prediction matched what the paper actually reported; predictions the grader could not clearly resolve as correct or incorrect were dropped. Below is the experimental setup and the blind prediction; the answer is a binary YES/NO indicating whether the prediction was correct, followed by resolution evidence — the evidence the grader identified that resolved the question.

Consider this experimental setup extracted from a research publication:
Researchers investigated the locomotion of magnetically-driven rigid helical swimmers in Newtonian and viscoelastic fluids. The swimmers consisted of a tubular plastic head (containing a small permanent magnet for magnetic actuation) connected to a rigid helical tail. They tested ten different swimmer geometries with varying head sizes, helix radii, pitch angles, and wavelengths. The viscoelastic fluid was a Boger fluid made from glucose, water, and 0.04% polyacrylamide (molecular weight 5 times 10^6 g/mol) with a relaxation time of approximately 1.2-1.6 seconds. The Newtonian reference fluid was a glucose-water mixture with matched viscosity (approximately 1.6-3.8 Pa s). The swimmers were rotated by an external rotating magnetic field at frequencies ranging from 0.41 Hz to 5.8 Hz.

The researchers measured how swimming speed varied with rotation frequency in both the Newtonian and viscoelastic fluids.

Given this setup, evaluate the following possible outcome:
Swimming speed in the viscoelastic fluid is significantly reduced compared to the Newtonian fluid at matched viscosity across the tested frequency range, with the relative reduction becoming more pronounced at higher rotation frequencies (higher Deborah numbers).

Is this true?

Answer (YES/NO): NO